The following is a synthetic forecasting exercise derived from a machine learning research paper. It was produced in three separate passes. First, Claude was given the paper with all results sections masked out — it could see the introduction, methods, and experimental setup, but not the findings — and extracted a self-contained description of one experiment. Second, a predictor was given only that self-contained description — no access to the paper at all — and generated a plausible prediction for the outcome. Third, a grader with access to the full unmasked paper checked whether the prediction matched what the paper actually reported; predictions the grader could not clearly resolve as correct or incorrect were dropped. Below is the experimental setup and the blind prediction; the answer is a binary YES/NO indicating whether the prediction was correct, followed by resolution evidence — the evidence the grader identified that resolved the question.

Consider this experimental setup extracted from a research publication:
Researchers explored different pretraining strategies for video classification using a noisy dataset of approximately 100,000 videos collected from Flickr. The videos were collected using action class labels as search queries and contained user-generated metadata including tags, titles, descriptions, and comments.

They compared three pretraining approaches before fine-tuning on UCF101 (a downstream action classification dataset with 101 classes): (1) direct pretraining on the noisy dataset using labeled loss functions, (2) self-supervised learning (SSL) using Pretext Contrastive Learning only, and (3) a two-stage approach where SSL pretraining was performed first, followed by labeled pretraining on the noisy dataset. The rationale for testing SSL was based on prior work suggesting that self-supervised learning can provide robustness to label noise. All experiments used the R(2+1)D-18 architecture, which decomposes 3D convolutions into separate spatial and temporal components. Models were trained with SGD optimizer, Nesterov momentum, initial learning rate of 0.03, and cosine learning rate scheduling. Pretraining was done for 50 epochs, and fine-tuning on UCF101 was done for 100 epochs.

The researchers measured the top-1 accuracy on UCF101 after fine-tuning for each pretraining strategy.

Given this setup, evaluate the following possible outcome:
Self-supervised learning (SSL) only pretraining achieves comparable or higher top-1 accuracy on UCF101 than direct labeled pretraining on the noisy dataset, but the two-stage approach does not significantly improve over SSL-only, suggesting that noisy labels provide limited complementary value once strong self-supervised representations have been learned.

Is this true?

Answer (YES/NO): YES